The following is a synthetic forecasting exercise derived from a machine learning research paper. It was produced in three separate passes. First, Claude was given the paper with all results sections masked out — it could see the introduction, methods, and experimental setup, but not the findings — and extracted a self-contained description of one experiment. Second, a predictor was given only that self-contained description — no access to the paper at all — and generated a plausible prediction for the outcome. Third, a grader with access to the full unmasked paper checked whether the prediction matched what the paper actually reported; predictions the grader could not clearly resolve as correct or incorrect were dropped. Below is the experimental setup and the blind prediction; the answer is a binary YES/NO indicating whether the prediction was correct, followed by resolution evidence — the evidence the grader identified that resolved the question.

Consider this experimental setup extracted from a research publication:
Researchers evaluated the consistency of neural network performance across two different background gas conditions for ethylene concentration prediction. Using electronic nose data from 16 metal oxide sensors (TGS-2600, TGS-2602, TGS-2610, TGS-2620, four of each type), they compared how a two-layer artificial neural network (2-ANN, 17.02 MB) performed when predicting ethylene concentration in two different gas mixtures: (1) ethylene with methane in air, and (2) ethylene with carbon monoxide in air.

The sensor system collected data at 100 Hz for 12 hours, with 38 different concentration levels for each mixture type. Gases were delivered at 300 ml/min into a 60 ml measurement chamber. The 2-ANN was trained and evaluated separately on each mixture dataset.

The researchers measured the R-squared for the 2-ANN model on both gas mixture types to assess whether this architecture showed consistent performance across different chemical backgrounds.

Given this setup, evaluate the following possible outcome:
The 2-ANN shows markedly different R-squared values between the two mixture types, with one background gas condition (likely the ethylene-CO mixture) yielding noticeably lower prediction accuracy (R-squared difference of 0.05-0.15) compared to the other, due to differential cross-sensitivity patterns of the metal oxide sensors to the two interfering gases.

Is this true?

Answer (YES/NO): NO